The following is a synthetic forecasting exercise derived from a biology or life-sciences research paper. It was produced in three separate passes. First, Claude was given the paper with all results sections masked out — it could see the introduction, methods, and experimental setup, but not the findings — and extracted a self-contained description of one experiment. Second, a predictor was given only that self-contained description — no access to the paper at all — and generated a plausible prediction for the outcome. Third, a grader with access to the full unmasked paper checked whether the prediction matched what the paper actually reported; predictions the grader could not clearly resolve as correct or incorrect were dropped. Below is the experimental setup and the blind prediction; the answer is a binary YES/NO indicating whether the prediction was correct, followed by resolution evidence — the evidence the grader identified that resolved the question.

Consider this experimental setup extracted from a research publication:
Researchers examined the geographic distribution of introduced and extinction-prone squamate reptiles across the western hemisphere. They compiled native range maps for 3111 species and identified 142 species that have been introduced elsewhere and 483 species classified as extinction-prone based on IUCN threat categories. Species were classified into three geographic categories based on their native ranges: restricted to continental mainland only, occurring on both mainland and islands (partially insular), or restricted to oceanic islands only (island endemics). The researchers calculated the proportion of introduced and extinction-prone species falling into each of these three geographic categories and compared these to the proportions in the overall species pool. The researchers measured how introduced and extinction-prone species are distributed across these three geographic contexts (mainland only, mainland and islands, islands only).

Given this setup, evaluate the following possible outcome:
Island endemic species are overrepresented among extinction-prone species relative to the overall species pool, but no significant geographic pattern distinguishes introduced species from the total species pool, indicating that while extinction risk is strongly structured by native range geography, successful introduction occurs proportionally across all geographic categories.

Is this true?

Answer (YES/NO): NO